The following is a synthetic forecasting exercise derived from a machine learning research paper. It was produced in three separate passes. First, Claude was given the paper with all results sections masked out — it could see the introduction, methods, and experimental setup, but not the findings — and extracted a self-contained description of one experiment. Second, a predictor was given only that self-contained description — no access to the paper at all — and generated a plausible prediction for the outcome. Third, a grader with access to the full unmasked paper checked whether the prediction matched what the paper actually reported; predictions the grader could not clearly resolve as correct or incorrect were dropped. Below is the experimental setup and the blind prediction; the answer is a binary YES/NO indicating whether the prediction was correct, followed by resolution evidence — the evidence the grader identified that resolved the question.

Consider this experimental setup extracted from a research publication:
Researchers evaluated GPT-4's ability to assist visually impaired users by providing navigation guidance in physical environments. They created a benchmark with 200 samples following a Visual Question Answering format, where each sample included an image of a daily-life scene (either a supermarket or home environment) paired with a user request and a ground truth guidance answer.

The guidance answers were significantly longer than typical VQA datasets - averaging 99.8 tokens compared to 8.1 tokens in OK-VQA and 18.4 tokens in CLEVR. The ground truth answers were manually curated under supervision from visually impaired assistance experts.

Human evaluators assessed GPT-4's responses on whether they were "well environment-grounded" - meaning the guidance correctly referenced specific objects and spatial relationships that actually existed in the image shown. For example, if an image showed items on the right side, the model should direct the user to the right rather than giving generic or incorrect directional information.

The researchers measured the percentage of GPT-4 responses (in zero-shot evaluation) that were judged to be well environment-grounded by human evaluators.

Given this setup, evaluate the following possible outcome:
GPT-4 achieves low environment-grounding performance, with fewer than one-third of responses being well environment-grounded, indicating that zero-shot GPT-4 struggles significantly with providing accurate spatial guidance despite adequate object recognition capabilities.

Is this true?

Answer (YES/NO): NO